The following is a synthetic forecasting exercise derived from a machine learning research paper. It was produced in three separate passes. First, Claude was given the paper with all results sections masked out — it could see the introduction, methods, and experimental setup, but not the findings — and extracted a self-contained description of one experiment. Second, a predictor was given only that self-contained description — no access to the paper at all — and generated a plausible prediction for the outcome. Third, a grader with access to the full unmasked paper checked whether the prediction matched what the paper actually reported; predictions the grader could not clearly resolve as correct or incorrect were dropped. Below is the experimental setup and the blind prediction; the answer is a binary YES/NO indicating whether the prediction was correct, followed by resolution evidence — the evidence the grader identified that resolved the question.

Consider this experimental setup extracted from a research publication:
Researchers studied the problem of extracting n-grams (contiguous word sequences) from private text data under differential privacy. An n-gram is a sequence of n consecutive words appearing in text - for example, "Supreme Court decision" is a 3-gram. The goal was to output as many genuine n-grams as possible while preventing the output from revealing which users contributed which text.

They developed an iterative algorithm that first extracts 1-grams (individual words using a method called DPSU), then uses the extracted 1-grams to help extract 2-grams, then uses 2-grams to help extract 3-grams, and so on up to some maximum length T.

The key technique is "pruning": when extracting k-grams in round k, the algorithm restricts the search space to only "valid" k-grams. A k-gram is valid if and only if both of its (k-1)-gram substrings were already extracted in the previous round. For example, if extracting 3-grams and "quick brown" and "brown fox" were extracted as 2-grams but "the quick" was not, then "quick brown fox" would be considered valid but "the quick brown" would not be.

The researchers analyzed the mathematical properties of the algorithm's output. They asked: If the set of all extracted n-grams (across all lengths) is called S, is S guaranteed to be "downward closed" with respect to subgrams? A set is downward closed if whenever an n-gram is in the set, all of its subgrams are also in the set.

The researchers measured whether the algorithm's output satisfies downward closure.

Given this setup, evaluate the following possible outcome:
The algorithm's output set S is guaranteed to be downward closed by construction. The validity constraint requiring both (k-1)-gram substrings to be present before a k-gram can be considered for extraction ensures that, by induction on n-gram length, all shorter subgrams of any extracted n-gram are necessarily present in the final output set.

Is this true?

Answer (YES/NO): YES